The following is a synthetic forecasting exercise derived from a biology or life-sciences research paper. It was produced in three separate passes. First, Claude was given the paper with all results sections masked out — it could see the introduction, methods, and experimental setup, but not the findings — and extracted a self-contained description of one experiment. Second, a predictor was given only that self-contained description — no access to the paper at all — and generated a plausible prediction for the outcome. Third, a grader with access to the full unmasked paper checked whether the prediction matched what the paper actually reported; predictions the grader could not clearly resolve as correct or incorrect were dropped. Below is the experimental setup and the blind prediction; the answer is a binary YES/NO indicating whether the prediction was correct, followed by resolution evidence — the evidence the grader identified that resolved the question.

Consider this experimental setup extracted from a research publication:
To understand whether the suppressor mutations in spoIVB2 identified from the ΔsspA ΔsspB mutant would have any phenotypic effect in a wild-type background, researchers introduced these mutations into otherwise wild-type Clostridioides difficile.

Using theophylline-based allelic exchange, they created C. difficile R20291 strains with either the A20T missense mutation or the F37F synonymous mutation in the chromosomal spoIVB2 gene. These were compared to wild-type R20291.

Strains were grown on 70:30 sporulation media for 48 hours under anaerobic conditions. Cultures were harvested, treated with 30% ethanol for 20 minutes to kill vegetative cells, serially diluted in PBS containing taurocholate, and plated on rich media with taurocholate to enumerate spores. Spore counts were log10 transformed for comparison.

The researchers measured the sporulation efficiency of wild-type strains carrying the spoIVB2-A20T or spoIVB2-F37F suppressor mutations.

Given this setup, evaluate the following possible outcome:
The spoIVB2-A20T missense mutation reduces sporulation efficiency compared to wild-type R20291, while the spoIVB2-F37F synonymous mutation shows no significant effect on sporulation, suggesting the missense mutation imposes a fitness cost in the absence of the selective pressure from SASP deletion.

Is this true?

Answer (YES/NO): NO